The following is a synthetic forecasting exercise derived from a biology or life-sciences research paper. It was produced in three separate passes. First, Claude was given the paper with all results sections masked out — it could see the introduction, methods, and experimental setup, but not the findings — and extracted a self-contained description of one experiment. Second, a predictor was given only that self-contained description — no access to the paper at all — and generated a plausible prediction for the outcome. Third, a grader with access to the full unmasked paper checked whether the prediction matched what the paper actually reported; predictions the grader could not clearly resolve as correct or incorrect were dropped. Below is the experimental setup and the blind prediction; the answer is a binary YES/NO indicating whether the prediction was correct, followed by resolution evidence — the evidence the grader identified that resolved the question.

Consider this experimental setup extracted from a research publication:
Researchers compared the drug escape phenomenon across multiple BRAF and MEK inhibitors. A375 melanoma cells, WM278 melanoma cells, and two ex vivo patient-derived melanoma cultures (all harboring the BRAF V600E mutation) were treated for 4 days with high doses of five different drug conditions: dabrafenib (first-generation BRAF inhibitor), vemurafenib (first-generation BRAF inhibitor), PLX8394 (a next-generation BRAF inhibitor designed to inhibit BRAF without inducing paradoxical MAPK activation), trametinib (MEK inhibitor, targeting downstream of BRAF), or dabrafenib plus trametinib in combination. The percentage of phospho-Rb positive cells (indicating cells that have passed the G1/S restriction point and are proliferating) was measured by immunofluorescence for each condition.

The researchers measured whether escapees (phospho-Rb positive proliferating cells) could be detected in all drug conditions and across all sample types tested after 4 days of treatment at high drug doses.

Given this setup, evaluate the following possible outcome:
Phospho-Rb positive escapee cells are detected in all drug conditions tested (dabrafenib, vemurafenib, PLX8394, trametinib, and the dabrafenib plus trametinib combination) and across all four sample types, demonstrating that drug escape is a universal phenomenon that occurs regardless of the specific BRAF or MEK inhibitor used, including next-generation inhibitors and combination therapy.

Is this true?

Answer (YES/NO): YES